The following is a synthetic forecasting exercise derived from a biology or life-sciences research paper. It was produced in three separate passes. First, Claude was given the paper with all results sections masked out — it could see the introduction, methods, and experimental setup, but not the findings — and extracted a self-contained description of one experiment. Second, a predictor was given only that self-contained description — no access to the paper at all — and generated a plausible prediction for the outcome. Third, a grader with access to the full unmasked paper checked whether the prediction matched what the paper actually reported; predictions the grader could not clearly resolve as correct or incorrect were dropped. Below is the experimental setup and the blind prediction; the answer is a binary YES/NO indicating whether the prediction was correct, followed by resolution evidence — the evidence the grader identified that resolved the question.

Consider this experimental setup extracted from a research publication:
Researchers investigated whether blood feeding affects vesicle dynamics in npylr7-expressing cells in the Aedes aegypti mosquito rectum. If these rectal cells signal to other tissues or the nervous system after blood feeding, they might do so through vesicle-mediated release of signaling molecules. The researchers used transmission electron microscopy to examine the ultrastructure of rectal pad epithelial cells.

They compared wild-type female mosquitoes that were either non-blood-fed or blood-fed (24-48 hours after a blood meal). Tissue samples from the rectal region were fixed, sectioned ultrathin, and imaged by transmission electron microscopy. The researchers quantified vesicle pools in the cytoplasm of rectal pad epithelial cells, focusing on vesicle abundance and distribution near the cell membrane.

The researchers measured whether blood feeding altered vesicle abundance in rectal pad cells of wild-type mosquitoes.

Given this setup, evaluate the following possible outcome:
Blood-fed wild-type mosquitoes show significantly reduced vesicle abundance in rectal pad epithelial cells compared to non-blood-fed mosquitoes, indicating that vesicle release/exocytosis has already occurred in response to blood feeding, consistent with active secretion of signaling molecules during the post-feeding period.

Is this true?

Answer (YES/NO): NO